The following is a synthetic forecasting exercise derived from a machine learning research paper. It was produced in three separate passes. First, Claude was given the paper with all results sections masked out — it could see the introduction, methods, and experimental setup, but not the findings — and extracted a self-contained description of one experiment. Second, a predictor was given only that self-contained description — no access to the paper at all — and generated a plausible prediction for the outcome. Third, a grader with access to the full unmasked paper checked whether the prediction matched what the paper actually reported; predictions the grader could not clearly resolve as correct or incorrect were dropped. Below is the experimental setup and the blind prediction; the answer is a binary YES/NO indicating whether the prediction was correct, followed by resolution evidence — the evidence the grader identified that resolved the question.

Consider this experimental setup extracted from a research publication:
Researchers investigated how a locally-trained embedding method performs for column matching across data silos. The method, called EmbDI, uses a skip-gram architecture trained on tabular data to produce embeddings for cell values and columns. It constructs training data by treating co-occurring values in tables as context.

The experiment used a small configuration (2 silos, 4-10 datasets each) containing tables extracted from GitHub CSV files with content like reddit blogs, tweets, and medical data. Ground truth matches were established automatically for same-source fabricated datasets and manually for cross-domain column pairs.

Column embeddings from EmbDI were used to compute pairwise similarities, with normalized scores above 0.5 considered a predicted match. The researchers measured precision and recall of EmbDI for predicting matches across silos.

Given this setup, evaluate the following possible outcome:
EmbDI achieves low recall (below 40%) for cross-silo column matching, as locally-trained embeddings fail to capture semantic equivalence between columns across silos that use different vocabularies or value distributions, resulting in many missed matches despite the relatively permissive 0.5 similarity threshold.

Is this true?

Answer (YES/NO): NO